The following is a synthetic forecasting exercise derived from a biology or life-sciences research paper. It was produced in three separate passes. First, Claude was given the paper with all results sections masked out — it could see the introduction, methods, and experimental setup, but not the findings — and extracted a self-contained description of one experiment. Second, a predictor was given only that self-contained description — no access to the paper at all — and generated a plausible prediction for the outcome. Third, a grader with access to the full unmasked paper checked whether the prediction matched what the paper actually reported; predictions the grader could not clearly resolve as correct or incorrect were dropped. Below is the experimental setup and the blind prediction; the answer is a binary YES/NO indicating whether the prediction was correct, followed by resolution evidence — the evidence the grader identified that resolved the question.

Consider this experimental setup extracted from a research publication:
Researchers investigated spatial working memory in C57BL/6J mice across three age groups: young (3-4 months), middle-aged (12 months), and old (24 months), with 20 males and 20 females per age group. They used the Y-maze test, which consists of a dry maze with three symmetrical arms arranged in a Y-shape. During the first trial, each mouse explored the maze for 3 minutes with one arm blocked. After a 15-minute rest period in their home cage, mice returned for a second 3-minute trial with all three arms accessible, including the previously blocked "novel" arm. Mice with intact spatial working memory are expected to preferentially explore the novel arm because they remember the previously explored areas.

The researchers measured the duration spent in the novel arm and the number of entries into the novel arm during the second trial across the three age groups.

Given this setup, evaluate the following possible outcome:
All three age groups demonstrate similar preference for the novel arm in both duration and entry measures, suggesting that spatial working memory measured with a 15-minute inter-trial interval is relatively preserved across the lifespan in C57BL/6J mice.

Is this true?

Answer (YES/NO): NO